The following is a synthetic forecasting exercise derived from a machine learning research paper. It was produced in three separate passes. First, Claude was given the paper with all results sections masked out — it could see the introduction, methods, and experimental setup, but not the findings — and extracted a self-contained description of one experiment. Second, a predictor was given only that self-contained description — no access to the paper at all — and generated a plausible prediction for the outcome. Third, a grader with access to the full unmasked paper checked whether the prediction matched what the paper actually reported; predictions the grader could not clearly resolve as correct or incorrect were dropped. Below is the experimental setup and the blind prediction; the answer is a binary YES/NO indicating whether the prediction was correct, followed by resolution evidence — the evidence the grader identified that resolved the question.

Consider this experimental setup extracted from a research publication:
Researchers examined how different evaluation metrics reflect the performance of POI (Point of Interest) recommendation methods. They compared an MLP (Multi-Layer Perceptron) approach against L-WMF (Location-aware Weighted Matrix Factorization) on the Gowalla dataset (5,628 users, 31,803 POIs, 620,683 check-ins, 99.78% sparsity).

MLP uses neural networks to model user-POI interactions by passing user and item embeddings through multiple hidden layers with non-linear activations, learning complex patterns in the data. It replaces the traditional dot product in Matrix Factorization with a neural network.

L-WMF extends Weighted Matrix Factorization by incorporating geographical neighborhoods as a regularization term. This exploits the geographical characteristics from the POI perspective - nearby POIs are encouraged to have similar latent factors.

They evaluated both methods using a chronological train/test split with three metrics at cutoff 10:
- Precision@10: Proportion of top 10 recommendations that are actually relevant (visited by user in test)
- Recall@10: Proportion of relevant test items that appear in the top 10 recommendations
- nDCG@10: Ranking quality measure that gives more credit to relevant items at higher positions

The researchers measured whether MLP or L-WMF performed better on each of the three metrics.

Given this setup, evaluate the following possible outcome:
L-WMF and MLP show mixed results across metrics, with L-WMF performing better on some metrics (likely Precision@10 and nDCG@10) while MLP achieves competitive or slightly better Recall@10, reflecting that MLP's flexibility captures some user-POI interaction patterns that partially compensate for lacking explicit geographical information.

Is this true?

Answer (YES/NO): NO